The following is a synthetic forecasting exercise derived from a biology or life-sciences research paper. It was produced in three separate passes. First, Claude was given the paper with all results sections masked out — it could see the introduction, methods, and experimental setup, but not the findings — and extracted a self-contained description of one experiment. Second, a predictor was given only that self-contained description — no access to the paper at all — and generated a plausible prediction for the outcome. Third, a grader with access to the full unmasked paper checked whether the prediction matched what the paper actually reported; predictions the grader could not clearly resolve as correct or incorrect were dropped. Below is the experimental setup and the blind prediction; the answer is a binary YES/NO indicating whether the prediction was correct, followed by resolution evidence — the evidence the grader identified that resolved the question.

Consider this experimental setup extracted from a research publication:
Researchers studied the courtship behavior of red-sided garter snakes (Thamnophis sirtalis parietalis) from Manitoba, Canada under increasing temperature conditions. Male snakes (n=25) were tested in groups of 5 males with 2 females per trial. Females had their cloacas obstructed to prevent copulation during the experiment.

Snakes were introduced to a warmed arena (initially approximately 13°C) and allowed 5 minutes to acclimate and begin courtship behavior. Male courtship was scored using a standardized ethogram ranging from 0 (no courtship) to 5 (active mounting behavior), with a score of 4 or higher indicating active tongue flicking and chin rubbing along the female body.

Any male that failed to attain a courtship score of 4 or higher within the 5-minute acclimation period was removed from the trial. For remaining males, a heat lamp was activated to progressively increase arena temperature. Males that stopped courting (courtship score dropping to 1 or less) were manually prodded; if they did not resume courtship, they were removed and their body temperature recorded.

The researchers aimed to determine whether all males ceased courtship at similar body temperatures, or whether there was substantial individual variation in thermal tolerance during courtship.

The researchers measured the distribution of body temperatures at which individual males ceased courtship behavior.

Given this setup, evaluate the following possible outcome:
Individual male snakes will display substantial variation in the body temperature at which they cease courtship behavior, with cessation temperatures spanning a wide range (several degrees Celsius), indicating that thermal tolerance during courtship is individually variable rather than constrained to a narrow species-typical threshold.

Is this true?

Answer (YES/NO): NO